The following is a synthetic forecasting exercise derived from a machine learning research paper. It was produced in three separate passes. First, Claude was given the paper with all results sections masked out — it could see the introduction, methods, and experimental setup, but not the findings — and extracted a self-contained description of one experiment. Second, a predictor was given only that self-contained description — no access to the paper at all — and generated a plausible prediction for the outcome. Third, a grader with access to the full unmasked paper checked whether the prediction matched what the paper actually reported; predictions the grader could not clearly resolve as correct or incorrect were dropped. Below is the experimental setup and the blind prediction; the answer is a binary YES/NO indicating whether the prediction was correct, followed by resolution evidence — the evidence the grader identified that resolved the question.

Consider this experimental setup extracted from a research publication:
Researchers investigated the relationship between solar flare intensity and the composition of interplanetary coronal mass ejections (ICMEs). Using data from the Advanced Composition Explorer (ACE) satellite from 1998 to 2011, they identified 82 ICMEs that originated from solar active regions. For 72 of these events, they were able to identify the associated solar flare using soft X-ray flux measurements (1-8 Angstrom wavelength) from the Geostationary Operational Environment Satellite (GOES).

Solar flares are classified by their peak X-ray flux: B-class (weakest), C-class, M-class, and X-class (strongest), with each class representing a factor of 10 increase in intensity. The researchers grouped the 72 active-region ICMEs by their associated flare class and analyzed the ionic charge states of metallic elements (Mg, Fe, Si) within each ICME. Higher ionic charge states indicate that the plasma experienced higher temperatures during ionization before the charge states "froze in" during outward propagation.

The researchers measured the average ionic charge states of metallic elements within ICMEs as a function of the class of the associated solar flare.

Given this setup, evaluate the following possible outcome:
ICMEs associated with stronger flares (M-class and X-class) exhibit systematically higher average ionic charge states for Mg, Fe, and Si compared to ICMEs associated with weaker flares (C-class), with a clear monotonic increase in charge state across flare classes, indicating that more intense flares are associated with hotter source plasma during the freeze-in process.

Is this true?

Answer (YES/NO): NO